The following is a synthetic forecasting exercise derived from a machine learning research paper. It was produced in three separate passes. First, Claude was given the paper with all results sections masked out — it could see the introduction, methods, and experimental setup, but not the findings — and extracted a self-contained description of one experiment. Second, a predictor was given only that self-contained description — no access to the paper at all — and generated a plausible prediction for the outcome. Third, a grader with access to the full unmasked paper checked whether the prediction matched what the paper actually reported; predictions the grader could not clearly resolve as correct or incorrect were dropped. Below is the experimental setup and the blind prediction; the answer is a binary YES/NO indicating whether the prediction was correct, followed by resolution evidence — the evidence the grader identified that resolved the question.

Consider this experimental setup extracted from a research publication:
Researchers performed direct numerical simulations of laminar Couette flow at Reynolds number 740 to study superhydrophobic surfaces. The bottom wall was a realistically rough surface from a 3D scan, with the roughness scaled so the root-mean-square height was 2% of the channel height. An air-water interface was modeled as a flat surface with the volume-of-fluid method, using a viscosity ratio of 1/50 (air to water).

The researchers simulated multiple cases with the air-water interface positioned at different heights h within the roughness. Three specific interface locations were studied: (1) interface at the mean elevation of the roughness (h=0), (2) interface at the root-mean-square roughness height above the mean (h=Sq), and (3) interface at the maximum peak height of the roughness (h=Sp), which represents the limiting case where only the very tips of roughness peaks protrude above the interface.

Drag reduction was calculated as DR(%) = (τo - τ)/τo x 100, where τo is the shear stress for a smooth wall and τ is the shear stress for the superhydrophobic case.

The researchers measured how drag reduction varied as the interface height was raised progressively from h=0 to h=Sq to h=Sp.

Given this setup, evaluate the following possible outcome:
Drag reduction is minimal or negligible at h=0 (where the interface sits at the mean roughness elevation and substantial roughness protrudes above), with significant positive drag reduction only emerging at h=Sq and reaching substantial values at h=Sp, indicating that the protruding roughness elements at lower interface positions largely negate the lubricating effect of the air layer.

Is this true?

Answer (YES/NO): NO